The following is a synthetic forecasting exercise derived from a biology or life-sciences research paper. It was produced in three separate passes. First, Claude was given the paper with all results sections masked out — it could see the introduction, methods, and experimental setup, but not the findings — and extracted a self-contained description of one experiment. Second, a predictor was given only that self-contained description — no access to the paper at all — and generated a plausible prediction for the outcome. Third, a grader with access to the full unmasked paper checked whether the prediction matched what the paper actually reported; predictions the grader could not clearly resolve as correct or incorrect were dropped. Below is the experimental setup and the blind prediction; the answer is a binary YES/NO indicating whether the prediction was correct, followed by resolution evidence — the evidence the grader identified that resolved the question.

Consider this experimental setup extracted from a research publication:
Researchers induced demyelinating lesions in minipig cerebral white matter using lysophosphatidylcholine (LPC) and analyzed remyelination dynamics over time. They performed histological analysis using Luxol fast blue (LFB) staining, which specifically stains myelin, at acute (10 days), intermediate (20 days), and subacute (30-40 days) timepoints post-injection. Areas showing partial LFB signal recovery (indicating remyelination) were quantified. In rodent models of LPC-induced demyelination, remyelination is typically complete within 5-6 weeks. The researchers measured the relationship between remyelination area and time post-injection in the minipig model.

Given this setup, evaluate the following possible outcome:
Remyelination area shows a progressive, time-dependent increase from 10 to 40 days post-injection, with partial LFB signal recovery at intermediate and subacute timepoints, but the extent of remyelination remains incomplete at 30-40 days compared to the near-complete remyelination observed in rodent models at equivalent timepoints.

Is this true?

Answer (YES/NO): NO